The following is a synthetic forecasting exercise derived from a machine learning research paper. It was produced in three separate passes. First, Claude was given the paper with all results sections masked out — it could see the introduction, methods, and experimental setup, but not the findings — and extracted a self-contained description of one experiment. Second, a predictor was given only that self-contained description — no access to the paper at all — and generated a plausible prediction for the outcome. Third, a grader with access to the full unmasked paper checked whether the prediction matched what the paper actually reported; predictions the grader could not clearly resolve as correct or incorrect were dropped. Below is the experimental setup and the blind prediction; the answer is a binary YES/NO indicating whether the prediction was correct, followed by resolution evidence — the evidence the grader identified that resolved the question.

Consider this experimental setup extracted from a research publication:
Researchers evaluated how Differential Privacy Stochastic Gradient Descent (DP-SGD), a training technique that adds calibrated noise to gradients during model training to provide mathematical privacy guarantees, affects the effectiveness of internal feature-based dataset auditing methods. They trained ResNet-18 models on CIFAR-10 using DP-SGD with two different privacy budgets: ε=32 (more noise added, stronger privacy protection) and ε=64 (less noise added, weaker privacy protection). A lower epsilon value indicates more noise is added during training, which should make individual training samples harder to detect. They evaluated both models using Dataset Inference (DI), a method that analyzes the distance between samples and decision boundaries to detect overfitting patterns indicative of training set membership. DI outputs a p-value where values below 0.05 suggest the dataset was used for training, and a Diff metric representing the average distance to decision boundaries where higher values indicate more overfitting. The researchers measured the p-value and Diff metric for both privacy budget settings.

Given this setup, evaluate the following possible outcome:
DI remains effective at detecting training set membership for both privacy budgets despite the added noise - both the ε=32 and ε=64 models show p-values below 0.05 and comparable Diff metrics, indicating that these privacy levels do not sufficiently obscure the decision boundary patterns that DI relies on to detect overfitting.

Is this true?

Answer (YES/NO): NO